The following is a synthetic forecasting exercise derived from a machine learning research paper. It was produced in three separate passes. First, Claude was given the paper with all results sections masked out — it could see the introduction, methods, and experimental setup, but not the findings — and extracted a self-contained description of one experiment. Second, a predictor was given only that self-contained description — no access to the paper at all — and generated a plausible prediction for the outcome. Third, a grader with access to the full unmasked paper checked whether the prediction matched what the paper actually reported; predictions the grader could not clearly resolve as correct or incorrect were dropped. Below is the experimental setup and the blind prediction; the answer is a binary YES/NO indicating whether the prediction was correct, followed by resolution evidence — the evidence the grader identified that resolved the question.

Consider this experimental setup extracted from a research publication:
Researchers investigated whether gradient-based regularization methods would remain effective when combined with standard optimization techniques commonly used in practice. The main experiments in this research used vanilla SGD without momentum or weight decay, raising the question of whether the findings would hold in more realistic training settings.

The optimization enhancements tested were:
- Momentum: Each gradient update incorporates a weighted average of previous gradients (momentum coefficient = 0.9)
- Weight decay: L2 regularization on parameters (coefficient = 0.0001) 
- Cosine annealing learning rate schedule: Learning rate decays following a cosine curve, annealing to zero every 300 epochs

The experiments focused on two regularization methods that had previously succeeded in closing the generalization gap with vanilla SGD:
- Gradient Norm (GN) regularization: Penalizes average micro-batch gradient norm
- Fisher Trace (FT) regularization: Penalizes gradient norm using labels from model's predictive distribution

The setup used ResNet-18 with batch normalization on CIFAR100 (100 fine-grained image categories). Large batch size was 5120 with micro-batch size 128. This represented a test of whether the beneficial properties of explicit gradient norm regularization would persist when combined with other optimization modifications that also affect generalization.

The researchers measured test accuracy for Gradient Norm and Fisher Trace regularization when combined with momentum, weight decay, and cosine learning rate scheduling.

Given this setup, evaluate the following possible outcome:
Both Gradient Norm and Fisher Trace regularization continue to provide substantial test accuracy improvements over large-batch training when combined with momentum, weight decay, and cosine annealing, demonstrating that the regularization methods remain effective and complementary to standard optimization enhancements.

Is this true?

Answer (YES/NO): YES